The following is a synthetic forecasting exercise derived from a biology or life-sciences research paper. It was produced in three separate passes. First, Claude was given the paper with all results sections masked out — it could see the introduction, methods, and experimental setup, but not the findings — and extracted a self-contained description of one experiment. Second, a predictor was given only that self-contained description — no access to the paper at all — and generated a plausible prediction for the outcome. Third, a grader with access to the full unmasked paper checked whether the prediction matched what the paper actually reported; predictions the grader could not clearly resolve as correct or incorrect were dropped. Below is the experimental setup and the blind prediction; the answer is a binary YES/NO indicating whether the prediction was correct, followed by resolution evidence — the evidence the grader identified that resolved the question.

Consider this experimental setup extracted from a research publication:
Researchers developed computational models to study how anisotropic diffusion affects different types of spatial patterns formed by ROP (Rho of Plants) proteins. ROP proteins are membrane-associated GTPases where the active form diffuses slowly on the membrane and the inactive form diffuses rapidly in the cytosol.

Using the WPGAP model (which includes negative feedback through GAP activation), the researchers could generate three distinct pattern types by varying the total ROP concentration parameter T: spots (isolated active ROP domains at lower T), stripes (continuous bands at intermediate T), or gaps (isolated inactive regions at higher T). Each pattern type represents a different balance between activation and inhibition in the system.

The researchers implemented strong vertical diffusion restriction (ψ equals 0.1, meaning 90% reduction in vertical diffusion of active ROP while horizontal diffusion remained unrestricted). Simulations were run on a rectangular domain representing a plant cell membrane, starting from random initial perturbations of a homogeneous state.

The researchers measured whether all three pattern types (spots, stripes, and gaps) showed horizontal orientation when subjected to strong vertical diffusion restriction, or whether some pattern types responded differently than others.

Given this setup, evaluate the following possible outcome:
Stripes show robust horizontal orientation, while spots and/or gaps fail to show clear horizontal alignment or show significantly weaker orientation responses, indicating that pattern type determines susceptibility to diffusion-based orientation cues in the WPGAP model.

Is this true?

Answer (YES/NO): NO